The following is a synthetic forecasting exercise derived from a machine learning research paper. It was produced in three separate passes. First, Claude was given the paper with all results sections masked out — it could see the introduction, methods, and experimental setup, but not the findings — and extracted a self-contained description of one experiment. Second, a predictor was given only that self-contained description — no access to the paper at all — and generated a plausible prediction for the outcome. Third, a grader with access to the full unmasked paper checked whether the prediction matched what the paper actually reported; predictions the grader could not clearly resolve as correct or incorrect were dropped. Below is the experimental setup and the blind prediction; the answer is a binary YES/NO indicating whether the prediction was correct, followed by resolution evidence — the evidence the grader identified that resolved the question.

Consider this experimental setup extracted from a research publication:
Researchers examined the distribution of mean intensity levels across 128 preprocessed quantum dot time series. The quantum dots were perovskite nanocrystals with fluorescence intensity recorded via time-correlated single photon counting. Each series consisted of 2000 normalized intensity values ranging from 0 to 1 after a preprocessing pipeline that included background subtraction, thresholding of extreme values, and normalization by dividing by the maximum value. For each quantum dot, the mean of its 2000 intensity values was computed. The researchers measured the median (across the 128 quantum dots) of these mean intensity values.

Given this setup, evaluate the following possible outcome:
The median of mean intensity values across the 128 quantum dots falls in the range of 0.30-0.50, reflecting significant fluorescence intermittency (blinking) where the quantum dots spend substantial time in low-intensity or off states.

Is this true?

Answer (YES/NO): NO